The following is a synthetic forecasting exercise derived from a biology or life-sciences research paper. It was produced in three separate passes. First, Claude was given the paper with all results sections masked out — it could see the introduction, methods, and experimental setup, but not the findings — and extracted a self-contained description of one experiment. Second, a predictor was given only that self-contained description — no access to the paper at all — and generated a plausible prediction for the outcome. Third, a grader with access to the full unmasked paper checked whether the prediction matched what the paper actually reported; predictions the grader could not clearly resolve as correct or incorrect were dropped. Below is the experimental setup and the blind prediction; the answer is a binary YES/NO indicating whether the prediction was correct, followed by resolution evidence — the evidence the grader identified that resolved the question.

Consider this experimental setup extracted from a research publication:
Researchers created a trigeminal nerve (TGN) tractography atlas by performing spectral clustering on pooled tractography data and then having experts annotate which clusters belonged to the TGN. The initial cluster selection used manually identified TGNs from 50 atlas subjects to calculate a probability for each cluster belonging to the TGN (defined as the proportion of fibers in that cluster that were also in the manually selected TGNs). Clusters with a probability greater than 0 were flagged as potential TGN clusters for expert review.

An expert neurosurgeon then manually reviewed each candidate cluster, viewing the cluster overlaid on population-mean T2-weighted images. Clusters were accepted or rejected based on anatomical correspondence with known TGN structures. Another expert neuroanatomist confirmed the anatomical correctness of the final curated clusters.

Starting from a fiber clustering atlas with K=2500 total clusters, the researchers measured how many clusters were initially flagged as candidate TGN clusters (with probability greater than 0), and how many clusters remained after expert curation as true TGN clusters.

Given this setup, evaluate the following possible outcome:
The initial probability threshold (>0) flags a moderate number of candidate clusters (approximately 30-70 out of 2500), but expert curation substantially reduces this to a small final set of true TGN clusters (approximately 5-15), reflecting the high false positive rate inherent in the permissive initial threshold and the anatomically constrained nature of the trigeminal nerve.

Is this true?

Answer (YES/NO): NO